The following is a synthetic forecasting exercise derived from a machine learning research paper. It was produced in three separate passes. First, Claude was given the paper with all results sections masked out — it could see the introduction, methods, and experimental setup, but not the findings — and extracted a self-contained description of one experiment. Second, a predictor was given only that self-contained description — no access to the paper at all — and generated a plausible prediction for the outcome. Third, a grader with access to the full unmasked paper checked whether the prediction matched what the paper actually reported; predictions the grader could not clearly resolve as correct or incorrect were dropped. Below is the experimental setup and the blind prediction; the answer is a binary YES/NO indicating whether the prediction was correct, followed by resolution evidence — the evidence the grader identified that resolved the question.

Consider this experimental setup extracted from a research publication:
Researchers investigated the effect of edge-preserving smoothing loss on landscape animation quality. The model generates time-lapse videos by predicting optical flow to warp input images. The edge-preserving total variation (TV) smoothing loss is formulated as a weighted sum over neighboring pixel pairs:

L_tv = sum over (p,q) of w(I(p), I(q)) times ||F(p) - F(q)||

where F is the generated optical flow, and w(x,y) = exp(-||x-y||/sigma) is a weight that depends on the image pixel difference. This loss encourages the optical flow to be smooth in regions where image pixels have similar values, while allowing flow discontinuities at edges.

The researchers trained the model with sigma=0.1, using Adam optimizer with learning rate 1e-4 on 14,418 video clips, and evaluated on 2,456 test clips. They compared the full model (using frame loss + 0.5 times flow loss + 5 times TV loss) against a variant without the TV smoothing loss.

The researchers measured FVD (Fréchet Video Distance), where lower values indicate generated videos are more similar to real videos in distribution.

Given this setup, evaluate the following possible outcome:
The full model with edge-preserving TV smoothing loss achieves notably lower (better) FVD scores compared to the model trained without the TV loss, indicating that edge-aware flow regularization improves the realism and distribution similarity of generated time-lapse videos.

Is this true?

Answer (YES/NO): NO